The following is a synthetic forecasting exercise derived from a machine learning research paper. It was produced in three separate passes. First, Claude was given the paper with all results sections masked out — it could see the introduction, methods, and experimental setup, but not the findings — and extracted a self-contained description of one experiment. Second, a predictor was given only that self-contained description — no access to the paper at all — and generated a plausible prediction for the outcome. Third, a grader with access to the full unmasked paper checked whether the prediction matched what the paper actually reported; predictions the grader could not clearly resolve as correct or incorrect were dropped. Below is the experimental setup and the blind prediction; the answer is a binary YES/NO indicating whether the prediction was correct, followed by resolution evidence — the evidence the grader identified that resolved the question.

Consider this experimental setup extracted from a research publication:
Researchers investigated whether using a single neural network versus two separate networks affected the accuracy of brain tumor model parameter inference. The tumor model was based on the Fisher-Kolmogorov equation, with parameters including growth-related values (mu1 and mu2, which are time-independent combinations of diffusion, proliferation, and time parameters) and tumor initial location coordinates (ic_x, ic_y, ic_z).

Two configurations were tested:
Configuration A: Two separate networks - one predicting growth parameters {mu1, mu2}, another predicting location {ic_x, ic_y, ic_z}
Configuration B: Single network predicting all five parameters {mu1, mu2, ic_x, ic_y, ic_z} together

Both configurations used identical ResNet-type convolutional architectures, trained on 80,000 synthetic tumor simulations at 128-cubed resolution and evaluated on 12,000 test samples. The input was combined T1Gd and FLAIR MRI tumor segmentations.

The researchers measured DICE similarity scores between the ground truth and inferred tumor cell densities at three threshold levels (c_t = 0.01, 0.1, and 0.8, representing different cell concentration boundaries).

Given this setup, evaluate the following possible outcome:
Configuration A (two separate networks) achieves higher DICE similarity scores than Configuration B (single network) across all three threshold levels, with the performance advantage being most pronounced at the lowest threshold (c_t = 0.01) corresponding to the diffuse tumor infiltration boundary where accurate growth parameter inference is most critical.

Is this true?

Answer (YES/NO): NO